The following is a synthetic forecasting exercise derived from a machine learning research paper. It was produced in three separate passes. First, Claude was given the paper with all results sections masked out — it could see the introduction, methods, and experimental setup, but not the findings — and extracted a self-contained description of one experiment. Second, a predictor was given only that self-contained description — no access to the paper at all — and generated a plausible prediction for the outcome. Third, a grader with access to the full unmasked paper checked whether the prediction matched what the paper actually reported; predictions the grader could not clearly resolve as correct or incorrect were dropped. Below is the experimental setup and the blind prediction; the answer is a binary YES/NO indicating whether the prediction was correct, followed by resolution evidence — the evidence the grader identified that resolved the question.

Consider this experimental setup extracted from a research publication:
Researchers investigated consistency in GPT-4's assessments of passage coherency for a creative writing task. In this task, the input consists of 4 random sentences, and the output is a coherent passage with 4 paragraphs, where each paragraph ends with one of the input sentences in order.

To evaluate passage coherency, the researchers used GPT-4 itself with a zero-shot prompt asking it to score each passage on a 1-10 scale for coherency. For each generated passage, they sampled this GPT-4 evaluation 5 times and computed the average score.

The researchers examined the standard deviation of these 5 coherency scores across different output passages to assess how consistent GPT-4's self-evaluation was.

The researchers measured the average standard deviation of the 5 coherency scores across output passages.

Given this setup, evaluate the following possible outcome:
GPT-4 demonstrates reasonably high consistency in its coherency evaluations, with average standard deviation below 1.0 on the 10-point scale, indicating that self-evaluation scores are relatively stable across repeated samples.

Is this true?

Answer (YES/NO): YES